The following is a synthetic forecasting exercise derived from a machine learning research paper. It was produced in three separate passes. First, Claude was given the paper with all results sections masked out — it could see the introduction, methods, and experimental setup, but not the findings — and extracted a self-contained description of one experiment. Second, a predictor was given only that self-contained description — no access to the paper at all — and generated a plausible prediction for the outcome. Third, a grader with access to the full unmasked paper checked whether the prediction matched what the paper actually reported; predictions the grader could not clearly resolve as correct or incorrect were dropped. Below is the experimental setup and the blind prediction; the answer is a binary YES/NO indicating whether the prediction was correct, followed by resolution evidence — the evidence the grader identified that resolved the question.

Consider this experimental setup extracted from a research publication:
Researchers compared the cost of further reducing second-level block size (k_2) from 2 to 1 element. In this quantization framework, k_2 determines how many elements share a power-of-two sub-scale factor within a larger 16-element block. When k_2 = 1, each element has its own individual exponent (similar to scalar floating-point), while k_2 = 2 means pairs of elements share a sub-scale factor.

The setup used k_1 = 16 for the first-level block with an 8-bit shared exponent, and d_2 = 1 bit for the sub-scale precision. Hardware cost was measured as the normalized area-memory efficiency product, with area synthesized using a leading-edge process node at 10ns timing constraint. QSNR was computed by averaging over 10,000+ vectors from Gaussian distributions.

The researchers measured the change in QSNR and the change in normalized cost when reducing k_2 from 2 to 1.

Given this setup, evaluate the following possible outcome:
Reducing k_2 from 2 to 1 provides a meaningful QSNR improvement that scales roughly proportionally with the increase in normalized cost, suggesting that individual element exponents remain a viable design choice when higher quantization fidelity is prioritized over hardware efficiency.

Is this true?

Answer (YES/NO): NO